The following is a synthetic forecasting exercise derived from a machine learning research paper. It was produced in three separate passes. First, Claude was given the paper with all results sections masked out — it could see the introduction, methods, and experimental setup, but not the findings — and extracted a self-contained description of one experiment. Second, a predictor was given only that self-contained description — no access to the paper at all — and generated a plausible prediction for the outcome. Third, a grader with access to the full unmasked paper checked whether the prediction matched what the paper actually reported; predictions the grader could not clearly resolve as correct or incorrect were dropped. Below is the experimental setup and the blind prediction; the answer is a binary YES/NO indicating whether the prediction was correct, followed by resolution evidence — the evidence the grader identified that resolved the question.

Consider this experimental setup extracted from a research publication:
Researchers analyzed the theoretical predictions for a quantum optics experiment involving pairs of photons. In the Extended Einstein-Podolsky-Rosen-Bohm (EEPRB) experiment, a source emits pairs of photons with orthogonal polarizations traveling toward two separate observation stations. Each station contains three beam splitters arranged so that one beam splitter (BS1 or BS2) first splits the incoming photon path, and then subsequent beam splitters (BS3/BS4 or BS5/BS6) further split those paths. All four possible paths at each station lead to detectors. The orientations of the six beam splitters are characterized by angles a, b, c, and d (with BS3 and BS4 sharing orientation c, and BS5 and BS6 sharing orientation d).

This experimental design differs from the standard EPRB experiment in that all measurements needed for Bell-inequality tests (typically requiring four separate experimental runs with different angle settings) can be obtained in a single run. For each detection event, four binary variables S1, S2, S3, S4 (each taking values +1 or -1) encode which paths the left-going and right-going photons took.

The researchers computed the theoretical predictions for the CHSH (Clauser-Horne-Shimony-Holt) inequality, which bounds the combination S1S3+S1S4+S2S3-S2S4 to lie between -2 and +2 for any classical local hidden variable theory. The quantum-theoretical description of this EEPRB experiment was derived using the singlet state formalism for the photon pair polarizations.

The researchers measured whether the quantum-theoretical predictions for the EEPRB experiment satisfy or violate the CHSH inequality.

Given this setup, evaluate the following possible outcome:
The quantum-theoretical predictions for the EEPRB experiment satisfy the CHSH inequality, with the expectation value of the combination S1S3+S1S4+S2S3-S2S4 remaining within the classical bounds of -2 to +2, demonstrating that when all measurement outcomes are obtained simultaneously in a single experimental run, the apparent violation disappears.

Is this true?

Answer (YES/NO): YES